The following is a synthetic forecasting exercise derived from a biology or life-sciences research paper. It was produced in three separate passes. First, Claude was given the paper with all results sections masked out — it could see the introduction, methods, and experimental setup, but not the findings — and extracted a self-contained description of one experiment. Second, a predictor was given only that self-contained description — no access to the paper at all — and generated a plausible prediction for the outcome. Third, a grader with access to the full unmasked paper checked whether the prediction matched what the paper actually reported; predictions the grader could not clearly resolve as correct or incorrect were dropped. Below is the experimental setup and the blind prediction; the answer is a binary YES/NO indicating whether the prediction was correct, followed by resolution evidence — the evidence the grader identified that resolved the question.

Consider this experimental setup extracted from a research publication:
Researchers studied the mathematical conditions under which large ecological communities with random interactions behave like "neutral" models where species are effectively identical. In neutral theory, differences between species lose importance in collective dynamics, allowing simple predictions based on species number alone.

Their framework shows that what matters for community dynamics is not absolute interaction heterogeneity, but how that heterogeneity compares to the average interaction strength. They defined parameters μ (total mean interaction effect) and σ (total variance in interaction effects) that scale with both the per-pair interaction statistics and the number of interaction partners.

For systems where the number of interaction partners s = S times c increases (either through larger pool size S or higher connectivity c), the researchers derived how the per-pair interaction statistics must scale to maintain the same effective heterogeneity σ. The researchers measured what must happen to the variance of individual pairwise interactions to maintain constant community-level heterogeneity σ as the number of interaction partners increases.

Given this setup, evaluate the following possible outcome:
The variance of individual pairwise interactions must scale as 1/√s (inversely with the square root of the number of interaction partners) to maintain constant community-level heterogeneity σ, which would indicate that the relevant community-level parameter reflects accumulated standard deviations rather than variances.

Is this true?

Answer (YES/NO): NO